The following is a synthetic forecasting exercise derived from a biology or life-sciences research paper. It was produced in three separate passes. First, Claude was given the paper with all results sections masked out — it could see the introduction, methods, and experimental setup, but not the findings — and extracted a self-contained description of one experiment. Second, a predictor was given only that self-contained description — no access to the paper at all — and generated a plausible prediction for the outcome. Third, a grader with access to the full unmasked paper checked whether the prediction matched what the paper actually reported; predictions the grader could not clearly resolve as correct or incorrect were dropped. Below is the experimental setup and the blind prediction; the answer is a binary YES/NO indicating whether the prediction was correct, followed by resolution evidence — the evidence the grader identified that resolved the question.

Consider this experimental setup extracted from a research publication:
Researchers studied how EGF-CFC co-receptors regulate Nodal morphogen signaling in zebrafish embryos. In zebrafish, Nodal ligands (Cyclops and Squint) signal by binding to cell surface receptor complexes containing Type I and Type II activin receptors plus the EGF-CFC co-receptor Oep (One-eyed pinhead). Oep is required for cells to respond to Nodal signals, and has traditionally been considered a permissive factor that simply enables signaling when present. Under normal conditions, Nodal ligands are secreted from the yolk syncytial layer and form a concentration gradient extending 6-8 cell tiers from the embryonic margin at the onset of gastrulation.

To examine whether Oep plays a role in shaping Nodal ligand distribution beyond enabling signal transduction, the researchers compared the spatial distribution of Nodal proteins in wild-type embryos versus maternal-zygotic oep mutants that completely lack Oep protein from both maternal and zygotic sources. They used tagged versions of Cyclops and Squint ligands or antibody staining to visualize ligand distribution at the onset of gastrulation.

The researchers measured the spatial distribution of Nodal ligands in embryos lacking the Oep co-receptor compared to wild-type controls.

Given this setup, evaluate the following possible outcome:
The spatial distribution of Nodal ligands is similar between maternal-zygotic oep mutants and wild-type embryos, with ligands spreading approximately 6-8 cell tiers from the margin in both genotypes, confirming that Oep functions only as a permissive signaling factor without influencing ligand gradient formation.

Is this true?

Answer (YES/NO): NO